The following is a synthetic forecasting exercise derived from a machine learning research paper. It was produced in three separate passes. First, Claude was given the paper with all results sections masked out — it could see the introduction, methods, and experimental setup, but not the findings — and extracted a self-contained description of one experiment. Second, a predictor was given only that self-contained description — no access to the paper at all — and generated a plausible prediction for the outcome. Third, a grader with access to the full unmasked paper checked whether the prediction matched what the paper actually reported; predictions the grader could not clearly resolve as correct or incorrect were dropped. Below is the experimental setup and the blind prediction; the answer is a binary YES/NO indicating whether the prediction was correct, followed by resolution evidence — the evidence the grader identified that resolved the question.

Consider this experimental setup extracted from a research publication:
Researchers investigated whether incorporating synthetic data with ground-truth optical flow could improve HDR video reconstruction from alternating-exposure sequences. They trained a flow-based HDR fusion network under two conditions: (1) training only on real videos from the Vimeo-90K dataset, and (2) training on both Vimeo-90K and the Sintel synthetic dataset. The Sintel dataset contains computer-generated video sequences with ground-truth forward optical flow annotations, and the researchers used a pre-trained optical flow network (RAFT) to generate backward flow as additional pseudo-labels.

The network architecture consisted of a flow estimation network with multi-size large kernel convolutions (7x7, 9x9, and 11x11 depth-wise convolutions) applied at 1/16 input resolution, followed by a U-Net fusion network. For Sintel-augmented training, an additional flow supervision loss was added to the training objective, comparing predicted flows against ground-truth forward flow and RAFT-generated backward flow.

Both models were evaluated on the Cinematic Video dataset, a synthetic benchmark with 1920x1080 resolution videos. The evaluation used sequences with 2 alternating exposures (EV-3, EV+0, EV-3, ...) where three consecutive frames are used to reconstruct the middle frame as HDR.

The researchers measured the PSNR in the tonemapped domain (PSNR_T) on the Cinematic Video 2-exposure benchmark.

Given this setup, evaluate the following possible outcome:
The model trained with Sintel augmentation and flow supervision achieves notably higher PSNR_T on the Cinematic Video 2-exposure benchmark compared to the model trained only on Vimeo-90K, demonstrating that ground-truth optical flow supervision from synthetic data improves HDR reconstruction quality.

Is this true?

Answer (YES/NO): NO